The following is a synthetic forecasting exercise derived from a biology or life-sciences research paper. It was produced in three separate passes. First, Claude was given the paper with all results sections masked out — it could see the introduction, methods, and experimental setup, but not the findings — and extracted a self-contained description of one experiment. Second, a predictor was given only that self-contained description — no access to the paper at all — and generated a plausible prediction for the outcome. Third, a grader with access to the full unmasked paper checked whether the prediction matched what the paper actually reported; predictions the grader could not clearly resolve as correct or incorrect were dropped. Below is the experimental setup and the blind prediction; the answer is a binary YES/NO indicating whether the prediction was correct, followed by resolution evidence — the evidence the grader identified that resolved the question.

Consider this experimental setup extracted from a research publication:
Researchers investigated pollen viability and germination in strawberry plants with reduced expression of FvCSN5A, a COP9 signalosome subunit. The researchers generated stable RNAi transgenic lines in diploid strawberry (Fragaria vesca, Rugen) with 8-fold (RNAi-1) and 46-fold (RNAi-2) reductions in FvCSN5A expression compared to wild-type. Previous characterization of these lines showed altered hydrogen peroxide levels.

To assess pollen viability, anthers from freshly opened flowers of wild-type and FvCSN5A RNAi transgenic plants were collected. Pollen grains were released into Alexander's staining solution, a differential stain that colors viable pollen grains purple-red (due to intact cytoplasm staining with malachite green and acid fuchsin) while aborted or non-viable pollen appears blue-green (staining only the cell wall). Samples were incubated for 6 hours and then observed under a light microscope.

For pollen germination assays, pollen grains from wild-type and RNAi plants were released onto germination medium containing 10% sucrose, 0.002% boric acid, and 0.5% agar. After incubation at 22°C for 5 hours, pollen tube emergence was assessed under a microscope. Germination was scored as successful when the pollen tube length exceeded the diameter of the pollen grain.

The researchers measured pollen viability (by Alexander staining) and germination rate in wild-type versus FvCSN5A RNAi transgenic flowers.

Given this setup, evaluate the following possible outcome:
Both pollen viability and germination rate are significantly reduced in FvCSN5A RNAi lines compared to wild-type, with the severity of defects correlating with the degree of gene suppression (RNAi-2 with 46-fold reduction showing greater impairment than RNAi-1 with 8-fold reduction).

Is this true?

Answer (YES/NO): YES